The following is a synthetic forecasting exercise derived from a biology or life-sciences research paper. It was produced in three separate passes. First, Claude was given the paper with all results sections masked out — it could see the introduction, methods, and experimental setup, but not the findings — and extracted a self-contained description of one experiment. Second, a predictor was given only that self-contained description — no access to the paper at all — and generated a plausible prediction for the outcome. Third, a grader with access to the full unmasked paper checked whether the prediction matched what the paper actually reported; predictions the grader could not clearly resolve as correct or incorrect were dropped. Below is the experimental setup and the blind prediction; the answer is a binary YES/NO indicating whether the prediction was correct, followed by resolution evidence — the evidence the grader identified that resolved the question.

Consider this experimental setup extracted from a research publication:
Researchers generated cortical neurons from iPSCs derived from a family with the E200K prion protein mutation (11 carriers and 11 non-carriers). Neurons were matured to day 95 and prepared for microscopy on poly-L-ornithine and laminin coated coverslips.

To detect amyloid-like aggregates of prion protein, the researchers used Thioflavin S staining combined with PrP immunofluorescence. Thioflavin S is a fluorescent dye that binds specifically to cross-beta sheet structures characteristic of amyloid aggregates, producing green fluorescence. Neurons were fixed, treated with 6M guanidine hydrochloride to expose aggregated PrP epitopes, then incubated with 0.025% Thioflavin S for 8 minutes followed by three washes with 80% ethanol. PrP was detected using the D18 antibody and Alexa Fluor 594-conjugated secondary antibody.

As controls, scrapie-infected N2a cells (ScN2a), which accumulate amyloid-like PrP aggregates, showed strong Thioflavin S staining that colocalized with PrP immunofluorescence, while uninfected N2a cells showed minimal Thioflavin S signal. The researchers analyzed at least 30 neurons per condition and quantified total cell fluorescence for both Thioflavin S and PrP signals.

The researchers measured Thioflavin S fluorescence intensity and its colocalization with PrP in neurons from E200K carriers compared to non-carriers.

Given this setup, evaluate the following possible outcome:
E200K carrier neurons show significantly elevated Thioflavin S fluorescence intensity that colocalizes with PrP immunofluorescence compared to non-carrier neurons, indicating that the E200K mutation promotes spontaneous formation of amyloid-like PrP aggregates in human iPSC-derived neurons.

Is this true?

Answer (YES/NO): YES